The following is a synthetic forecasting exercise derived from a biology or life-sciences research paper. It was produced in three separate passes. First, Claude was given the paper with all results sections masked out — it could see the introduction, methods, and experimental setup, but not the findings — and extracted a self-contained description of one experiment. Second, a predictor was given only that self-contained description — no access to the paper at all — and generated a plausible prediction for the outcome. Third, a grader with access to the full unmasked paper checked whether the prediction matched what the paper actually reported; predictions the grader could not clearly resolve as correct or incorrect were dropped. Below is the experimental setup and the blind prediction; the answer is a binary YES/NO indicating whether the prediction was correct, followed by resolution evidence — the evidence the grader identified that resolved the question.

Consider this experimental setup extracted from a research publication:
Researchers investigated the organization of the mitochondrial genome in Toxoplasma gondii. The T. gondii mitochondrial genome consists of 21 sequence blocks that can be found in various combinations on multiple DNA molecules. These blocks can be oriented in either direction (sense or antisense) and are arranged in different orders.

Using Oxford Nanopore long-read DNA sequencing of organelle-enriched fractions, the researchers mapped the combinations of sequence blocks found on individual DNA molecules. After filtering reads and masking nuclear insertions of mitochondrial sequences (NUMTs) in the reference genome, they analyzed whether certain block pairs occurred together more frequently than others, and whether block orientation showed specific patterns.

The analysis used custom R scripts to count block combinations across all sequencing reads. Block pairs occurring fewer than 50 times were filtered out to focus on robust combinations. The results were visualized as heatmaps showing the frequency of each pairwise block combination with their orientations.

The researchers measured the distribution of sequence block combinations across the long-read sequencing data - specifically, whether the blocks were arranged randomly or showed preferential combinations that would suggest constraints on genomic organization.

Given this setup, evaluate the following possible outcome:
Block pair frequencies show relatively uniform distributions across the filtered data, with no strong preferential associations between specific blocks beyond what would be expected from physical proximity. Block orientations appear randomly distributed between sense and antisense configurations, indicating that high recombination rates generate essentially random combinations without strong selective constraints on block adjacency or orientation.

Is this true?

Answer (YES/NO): NO